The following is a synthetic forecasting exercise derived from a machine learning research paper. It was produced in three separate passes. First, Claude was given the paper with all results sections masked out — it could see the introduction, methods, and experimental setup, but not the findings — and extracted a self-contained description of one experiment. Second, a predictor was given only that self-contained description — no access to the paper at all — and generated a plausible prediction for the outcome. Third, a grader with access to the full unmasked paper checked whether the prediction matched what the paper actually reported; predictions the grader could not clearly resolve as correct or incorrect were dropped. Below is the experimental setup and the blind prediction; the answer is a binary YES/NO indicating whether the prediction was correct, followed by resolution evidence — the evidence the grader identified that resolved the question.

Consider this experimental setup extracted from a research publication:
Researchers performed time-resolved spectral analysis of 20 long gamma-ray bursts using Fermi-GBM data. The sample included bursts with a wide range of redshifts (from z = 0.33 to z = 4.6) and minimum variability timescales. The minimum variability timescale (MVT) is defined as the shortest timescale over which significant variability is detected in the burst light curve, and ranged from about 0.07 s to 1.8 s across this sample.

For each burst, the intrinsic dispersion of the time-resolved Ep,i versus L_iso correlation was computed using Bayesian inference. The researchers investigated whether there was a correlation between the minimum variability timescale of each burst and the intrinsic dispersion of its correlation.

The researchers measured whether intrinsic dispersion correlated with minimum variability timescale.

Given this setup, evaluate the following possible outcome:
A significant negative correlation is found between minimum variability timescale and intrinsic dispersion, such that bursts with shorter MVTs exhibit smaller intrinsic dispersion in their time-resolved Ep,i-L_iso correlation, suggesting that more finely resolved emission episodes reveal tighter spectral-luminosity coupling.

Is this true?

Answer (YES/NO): NO